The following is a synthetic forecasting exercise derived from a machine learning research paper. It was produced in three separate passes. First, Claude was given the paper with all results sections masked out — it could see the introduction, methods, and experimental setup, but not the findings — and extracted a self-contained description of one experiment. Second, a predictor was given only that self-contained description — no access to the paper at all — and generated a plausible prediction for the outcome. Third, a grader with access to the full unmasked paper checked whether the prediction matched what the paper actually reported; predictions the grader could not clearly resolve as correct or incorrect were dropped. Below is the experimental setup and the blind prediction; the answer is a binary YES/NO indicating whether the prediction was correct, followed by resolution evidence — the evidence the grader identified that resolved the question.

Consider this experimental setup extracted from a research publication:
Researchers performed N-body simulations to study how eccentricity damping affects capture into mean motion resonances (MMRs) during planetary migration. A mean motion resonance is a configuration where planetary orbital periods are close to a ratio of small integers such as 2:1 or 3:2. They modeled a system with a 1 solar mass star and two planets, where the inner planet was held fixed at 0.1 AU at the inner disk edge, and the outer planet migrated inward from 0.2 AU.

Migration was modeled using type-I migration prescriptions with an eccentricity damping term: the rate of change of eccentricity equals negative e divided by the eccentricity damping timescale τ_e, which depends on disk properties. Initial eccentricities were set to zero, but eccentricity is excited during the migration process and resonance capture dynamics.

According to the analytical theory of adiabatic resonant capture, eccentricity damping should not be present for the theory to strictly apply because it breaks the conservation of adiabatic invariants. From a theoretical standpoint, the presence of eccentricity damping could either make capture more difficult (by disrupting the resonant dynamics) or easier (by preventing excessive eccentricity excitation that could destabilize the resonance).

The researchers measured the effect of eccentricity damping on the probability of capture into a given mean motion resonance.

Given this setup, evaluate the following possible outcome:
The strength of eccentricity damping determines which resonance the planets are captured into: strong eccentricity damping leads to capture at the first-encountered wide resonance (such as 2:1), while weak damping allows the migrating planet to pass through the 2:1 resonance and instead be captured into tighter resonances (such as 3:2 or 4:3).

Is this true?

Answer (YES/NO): NO